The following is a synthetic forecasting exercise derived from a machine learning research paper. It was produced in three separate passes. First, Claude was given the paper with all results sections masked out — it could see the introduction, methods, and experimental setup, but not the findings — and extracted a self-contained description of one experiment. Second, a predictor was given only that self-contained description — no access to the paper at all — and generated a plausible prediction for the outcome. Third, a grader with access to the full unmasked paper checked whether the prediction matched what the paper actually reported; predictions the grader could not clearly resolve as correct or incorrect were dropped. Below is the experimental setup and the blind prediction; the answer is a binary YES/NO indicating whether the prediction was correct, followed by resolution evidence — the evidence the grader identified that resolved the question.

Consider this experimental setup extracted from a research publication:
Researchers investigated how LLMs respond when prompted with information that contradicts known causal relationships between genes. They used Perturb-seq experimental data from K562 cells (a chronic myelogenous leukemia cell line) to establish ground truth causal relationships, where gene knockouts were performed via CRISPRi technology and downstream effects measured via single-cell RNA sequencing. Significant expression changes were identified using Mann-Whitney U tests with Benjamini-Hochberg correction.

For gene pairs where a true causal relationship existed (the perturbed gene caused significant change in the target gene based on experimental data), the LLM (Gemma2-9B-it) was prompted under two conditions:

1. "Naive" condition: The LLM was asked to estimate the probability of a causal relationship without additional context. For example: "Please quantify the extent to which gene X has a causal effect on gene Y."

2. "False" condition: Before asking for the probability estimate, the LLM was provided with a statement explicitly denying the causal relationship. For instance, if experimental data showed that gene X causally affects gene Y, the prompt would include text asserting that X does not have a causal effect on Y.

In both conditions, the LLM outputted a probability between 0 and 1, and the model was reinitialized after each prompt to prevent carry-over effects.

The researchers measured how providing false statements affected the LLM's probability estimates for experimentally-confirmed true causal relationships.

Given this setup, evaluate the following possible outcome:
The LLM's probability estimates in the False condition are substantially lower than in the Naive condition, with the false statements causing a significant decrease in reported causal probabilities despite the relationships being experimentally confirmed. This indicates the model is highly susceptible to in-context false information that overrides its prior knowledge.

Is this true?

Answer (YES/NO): YES